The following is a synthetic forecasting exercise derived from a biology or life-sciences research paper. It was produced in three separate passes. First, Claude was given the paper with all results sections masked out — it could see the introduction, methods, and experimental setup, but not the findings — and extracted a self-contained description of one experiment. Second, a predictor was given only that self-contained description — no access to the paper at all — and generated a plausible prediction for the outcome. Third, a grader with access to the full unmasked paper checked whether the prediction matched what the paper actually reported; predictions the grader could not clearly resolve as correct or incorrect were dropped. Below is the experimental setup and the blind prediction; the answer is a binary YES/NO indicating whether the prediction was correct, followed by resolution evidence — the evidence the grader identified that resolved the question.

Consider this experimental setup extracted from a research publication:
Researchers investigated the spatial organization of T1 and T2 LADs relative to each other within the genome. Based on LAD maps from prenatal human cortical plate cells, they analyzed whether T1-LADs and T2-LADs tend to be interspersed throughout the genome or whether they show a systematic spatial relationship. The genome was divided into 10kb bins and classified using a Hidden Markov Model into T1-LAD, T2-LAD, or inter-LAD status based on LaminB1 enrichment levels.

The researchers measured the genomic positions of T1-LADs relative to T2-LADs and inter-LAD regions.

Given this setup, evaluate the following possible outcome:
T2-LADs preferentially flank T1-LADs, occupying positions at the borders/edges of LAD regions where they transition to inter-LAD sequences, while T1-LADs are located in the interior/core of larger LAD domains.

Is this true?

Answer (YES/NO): NO